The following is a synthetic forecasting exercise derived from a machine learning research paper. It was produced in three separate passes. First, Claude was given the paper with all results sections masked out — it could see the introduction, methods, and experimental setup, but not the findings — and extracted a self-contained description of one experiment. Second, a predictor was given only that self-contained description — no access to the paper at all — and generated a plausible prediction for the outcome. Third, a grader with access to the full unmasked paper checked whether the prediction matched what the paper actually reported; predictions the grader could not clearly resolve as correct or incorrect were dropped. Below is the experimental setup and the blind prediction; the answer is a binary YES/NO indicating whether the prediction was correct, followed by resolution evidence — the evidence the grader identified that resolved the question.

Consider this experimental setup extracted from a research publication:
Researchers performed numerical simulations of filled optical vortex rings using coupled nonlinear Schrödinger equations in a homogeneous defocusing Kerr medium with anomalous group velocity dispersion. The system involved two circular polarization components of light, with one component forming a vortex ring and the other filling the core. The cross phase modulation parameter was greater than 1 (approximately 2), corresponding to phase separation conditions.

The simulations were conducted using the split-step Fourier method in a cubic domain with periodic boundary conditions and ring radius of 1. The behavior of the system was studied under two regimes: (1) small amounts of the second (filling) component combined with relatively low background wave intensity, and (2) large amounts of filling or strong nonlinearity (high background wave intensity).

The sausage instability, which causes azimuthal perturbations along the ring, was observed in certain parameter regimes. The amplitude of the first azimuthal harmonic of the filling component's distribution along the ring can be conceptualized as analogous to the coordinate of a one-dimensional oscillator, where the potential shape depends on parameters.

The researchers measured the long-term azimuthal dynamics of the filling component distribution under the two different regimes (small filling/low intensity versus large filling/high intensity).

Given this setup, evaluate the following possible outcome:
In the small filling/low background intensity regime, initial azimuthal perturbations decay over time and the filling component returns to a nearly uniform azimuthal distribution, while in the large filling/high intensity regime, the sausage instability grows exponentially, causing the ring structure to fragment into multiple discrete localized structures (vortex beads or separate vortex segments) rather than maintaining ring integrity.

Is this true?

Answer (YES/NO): NO